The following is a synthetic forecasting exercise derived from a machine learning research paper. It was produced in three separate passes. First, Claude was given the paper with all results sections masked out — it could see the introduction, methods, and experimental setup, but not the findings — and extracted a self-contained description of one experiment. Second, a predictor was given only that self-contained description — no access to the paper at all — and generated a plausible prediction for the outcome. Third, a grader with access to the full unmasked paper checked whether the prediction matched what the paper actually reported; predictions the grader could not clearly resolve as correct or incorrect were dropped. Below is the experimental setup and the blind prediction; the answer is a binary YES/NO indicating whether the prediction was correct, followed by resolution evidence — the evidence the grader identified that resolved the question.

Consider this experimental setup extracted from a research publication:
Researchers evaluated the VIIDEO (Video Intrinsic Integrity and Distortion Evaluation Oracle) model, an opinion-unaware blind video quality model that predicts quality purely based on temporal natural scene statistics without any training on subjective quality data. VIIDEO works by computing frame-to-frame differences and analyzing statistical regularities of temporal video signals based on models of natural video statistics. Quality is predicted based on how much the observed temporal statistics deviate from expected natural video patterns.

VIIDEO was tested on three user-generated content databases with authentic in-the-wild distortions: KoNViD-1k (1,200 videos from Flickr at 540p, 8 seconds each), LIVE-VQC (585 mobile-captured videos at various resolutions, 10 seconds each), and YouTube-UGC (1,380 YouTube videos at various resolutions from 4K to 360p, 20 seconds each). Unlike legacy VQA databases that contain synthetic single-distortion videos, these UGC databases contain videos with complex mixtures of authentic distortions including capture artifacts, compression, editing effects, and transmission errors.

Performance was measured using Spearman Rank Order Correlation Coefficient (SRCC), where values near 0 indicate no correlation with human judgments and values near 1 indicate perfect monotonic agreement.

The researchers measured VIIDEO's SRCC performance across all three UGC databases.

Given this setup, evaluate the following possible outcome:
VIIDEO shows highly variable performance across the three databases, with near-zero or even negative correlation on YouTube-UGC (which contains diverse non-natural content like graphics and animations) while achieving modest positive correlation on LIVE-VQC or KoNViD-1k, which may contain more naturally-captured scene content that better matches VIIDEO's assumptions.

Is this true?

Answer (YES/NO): NO